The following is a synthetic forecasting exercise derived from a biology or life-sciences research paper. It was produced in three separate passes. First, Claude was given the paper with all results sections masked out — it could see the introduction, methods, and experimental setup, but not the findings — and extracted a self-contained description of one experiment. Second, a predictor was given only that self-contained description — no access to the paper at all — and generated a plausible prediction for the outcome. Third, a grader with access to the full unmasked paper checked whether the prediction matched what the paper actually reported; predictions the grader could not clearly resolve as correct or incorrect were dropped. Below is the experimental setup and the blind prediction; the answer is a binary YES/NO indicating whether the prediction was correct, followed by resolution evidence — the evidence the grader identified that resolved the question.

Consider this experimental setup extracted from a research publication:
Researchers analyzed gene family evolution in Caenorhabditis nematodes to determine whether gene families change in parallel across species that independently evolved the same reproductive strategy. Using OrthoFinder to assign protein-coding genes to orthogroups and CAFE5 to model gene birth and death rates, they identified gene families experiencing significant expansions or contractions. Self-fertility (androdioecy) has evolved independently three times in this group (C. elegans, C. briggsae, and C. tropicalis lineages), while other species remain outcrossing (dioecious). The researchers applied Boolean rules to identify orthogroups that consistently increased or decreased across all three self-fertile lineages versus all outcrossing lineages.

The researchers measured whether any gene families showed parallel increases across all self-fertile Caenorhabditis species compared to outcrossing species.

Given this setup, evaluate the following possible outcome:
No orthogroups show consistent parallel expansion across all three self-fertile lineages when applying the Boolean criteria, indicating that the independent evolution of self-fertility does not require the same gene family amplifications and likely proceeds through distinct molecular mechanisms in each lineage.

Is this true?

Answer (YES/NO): YES